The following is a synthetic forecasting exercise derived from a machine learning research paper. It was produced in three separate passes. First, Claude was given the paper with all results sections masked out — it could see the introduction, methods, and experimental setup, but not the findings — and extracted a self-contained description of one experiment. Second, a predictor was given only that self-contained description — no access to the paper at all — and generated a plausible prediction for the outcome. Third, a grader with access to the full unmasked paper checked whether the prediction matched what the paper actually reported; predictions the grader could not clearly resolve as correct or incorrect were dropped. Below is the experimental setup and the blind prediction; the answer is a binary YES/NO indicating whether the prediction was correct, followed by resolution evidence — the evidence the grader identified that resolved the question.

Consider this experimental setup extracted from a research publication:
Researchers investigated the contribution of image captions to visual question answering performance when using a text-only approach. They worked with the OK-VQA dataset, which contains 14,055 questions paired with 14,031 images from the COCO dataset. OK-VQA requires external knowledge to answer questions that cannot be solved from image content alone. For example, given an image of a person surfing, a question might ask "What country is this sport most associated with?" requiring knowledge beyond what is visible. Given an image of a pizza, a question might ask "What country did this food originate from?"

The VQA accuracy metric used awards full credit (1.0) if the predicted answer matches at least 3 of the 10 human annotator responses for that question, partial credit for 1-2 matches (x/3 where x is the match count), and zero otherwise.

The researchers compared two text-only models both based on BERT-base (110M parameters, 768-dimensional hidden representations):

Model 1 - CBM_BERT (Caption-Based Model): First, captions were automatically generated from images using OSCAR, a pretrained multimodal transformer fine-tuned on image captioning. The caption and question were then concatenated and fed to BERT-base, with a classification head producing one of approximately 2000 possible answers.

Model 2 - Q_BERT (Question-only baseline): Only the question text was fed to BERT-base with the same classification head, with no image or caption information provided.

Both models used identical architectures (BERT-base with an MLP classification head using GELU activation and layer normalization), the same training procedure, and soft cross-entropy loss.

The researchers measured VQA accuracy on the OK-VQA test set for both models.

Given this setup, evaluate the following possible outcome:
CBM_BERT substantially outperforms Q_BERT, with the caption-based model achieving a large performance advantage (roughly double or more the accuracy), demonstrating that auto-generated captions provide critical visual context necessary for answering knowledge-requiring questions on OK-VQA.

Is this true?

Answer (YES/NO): NO